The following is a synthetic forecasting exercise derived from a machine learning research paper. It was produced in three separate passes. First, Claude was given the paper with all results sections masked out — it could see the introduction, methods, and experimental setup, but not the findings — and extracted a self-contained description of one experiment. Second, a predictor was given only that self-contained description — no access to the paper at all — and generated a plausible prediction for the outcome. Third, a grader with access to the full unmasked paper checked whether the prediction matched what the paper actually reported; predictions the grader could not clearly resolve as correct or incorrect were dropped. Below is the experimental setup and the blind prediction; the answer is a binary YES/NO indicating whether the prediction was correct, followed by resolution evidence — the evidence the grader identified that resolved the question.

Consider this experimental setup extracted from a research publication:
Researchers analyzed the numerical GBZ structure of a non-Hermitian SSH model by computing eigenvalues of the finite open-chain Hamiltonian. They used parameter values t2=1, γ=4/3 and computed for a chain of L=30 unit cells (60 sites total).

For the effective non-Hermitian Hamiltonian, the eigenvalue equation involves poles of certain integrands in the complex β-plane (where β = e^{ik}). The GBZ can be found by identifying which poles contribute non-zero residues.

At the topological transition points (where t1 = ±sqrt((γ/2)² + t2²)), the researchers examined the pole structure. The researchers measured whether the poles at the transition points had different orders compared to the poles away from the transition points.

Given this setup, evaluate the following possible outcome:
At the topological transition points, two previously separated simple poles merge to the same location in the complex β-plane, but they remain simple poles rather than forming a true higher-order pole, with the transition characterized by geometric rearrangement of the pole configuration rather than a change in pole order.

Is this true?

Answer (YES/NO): NO